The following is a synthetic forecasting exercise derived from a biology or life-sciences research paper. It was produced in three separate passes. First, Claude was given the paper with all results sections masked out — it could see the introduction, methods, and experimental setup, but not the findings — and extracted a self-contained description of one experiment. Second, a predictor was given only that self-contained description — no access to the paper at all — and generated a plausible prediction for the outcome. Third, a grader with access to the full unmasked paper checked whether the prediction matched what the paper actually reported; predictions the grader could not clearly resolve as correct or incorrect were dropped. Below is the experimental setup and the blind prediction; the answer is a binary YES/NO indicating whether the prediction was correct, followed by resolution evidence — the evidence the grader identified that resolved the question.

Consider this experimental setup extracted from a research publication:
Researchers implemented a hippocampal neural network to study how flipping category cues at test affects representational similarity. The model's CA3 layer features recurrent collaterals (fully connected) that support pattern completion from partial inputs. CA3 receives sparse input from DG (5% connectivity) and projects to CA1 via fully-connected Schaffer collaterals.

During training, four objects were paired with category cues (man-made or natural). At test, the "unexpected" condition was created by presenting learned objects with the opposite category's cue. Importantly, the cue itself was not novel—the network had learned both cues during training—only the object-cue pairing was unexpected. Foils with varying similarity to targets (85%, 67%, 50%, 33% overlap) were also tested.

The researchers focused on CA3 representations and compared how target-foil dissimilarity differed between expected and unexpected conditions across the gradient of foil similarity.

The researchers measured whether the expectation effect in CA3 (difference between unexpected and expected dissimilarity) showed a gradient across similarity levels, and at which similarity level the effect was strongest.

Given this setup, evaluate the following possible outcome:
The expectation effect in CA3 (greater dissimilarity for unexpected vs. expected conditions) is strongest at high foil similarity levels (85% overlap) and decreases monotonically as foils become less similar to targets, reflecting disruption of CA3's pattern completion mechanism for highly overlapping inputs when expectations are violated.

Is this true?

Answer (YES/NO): NO